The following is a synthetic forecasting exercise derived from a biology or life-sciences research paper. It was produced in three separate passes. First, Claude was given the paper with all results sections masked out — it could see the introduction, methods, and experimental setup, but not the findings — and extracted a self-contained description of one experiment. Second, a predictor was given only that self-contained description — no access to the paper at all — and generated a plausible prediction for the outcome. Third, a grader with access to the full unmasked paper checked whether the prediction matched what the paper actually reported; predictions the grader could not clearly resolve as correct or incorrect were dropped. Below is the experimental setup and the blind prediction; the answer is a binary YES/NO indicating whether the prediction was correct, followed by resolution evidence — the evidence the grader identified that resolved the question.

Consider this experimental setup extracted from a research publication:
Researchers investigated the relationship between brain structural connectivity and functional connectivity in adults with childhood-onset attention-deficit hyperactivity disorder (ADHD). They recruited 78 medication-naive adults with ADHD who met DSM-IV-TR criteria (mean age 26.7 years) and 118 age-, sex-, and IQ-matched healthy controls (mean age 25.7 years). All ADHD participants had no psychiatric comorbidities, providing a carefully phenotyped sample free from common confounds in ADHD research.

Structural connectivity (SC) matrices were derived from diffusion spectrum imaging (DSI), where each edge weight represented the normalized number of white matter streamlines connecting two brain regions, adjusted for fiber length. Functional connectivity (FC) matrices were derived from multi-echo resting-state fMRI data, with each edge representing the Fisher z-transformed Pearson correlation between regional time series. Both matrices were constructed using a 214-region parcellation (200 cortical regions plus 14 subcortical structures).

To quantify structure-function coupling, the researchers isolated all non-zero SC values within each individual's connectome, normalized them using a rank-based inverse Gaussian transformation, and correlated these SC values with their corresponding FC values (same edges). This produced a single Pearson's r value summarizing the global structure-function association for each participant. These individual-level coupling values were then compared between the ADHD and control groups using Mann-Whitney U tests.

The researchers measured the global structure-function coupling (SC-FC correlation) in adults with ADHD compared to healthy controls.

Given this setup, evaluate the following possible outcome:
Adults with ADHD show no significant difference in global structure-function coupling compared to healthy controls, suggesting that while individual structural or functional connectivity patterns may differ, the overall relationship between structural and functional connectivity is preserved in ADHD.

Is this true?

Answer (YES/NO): NO